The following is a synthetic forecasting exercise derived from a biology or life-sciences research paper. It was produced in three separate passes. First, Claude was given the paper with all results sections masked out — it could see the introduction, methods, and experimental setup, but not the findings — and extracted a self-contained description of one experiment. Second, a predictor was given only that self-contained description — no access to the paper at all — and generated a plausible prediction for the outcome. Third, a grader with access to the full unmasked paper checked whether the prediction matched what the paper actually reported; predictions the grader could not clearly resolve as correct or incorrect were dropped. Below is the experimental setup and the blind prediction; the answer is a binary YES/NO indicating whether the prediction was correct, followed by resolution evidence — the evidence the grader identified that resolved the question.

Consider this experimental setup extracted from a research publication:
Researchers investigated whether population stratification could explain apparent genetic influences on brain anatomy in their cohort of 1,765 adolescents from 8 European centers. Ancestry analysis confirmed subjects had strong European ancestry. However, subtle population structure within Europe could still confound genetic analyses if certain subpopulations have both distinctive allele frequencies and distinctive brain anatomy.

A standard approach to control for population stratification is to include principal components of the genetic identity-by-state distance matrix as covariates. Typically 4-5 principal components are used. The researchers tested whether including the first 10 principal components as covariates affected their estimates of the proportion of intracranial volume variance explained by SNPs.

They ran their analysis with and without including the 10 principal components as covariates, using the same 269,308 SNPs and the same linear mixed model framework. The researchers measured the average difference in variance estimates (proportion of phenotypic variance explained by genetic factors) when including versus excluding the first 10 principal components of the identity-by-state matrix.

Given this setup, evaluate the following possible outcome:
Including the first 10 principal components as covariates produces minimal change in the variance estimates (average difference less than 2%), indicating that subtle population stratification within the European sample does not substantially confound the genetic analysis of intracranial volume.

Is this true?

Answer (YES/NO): YES